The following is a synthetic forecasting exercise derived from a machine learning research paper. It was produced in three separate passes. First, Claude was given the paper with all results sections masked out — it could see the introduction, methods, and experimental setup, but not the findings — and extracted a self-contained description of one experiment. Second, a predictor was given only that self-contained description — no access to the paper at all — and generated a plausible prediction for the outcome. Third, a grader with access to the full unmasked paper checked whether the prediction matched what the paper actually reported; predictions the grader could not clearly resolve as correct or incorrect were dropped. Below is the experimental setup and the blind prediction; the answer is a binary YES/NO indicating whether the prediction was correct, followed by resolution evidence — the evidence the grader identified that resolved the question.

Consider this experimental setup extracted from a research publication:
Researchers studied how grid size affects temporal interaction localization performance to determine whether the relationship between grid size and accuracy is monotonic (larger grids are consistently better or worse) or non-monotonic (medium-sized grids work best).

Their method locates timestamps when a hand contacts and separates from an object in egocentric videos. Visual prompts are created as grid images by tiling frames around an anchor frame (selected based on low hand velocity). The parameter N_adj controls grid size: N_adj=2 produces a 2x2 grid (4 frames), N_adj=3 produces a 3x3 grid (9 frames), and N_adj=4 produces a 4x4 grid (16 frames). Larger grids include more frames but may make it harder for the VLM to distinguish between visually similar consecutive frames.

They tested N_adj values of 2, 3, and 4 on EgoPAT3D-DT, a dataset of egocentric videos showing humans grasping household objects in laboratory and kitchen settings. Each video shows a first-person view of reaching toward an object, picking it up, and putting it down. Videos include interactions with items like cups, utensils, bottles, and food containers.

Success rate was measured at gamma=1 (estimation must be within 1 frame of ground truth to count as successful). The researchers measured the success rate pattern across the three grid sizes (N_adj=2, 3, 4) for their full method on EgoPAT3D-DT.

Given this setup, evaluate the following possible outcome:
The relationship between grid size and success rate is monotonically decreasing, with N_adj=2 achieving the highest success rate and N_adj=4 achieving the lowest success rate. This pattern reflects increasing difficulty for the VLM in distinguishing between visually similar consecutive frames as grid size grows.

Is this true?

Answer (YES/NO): YES